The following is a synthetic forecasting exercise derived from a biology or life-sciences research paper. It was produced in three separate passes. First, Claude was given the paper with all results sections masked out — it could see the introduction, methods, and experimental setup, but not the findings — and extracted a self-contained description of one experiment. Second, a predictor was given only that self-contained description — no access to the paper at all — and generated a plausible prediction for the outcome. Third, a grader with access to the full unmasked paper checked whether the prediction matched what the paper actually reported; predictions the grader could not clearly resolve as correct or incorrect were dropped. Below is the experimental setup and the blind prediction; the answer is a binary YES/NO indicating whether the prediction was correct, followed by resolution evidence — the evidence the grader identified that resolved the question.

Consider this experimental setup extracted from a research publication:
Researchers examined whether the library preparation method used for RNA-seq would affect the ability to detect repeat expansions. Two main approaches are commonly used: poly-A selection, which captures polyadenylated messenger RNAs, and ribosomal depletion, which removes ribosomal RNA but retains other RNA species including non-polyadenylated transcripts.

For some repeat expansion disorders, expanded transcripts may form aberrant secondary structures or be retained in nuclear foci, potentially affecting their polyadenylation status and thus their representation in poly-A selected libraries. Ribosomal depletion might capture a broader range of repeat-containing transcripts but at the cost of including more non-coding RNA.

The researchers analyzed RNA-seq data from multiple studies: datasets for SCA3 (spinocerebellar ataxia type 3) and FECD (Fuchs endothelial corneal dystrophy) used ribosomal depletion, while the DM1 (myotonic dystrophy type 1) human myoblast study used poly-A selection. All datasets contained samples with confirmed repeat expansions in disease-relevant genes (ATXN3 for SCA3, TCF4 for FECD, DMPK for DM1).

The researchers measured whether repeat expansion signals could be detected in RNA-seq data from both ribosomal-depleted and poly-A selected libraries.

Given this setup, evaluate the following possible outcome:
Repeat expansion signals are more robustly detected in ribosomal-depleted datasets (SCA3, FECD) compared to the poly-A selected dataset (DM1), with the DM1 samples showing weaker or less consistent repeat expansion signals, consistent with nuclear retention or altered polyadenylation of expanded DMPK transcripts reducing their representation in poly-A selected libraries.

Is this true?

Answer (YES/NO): YES